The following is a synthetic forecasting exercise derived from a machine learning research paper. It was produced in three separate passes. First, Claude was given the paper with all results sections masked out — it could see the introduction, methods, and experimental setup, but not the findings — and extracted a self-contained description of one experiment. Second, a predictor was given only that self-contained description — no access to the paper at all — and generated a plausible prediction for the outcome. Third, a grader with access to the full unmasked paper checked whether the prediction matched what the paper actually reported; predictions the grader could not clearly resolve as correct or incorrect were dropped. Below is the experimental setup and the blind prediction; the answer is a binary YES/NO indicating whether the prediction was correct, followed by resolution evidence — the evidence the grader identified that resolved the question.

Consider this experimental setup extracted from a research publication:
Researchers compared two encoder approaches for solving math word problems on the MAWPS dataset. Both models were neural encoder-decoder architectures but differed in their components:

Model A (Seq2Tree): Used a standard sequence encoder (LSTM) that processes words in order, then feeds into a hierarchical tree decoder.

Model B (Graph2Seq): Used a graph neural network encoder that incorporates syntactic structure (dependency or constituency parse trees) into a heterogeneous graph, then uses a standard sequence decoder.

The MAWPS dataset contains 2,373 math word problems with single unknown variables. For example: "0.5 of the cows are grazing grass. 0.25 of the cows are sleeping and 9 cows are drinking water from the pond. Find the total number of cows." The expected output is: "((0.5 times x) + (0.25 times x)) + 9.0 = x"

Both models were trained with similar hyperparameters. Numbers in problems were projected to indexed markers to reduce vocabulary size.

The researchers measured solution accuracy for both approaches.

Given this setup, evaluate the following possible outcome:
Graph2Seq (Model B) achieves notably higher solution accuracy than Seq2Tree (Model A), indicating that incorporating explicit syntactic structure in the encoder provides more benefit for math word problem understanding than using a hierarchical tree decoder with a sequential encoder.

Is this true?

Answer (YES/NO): YES